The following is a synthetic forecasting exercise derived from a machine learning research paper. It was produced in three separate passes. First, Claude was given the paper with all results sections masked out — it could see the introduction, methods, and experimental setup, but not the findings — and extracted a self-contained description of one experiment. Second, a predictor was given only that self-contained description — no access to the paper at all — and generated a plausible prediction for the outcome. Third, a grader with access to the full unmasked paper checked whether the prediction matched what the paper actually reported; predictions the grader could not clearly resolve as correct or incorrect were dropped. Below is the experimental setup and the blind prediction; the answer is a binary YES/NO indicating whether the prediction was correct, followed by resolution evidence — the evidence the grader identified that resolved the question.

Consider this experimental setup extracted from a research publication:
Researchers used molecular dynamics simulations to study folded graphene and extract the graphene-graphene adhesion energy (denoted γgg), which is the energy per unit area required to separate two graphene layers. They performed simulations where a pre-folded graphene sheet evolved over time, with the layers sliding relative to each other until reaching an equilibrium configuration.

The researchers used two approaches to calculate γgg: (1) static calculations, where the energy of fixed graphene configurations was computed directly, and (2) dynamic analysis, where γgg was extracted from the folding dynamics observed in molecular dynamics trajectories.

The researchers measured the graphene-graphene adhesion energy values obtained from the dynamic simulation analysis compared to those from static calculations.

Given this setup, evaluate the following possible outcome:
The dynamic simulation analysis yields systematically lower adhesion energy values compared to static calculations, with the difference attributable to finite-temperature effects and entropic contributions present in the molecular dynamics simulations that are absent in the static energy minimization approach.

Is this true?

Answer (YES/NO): NO